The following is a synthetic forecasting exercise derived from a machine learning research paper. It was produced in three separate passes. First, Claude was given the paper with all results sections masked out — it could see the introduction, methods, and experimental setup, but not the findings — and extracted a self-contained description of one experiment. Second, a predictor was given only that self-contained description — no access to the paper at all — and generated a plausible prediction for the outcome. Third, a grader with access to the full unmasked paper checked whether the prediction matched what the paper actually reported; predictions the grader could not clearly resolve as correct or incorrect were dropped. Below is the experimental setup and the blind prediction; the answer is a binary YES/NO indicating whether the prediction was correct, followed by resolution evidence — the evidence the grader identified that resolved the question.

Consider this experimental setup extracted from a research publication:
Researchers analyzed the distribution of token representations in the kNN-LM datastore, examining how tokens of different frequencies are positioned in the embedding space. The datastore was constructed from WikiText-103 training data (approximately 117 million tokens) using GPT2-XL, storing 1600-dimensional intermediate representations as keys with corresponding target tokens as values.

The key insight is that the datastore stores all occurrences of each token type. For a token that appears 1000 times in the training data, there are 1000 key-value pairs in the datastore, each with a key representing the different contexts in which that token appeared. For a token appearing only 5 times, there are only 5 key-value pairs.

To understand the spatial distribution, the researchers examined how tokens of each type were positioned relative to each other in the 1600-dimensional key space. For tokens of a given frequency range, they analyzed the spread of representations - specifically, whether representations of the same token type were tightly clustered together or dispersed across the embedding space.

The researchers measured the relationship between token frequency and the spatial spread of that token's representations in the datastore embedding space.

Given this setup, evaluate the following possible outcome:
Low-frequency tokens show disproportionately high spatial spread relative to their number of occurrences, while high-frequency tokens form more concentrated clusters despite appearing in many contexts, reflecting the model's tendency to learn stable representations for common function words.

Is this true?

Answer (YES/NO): YES